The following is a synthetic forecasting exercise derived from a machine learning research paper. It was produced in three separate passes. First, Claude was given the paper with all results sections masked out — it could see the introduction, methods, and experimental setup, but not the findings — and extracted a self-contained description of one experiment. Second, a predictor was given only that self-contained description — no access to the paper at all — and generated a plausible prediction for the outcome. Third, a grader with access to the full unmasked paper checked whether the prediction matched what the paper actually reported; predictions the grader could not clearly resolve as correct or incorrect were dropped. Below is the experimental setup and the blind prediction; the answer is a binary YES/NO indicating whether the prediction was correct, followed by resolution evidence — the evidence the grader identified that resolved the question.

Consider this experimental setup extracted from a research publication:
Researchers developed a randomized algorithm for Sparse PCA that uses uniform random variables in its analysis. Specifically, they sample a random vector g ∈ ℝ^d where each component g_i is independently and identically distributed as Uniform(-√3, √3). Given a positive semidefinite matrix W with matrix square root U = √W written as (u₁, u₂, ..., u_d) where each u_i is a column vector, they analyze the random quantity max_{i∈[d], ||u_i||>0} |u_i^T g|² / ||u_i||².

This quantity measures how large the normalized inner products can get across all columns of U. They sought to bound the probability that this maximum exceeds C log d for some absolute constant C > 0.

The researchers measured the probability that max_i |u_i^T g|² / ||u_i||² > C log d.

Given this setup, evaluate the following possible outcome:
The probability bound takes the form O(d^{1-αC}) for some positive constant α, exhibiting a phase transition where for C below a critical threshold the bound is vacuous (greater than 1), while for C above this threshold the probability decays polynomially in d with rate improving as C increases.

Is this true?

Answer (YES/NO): NO